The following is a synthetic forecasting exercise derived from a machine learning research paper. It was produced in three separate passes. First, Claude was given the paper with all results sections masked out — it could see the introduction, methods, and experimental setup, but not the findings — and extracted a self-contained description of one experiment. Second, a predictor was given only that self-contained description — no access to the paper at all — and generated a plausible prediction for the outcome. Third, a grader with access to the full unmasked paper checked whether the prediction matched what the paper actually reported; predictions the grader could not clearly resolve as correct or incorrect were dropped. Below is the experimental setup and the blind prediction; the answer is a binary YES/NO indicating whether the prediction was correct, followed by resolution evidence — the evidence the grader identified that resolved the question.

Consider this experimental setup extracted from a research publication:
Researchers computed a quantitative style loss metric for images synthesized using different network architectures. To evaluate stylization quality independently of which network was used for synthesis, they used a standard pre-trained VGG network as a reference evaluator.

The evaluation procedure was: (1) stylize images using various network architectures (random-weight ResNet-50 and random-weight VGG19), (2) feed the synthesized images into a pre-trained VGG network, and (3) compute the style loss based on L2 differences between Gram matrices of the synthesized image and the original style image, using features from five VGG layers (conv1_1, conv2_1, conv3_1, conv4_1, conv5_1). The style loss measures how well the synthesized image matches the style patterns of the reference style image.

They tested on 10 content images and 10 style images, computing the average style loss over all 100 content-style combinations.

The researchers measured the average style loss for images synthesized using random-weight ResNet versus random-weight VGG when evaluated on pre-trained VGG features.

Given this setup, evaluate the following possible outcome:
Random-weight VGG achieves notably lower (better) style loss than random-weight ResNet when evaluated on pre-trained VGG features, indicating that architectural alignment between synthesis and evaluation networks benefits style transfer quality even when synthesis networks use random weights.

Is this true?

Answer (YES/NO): YES